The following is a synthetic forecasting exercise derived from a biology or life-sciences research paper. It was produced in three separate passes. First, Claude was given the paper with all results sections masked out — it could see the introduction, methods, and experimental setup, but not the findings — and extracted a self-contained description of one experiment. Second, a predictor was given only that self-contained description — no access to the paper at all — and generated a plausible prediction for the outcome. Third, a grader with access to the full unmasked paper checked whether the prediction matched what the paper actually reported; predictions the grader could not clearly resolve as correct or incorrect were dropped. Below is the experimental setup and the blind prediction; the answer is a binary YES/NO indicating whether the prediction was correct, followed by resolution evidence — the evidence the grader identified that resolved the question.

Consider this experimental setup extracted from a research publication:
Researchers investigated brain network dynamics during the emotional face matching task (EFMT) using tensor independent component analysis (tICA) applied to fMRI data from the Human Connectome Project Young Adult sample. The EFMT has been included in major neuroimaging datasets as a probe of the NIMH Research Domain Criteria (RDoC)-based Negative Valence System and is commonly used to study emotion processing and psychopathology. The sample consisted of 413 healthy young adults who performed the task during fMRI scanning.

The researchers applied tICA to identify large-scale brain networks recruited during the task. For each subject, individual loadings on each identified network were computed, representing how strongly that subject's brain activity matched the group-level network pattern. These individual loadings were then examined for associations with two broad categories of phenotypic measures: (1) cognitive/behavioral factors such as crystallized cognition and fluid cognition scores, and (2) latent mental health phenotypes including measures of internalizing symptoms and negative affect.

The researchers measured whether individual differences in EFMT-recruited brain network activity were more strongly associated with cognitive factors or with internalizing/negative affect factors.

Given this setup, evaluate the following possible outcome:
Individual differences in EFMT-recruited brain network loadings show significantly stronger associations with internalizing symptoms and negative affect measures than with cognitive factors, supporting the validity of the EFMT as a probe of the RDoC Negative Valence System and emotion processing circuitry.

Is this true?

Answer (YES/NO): NO